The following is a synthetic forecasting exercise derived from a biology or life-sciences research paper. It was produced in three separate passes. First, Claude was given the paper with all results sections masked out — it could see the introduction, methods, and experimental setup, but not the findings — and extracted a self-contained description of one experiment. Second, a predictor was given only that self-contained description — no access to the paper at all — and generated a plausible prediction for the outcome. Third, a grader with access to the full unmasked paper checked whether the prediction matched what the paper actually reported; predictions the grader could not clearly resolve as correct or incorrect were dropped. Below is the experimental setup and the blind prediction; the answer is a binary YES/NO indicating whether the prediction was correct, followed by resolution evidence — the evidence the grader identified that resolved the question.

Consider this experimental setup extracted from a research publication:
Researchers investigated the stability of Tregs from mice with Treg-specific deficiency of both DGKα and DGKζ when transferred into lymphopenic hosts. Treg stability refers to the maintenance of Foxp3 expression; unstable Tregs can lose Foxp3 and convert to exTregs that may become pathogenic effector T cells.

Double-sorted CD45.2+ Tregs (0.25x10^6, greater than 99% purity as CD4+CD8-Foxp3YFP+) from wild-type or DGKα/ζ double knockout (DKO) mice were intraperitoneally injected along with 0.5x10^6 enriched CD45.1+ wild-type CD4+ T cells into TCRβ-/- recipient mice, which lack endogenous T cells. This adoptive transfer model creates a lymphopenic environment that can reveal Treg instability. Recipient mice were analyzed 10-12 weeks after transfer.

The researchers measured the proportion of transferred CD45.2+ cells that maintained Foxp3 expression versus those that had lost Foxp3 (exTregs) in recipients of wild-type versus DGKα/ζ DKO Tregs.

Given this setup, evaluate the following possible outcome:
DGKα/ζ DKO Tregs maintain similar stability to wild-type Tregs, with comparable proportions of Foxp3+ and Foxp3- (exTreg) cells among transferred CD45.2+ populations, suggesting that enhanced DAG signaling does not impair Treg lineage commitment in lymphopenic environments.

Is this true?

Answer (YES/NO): NO